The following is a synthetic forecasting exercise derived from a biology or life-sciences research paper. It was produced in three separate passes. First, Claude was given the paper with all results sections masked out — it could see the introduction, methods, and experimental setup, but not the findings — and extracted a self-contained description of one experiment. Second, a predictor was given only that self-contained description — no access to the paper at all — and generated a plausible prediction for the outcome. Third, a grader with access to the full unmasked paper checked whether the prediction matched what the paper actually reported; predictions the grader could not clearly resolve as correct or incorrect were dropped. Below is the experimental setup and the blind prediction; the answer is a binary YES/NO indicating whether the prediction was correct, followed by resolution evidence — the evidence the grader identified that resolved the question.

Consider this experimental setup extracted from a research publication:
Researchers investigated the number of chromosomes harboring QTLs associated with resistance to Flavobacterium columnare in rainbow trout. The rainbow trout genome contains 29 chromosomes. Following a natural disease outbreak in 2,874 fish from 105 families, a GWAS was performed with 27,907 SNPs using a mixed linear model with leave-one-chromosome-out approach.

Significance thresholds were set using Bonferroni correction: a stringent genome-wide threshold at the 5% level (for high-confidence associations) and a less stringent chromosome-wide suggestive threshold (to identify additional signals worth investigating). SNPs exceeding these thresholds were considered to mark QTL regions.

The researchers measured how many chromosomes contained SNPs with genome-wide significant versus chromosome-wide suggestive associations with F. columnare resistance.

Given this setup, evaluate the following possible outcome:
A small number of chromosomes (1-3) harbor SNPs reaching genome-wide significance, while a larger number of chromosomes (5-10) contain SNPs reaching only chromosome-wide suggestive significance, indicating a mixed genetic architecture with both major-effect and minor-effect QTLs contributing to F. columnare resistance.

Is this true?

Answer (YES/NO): NO